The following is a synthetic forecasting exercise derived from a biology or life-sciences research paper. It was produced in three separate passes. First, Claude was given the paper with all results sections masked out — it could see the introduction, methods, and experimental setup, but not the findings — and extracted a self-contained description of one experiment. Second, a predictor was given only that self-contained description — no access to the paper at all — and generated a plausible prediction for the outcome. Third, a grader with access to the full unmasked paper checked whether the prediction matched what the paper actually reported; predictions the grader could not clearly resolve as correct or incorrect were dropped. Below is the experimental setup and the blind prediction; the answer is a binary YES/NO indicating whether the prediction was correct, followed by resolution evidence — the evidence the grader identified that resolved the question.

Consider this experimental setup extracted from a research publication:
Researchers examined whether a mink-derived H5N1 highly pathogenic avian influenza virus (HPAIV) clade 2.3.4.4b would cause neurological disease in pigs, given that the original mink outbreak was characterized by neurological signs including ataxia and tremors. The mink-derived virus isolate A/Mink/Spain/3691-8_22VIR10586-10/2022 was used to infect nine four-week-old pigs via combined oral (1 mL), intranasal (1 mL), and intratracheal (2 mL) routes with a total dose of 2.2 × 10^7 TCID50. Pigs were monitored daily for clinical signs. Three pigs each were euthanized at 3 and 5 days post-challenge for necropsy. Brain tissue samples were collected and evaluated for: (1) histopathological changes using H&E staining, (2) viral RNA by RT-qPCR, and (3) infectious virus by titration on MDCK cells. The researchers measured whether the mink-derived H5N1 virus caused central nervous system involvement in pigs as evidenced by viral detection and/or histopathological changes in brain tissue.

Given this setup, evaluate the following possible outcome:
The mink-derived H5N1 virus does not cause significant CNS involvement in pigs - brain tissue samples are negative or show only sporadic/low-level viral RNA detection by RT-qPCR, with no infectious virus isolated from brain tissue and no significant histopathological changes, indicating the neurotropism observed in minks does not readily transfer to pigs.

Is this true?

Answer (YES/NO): YES